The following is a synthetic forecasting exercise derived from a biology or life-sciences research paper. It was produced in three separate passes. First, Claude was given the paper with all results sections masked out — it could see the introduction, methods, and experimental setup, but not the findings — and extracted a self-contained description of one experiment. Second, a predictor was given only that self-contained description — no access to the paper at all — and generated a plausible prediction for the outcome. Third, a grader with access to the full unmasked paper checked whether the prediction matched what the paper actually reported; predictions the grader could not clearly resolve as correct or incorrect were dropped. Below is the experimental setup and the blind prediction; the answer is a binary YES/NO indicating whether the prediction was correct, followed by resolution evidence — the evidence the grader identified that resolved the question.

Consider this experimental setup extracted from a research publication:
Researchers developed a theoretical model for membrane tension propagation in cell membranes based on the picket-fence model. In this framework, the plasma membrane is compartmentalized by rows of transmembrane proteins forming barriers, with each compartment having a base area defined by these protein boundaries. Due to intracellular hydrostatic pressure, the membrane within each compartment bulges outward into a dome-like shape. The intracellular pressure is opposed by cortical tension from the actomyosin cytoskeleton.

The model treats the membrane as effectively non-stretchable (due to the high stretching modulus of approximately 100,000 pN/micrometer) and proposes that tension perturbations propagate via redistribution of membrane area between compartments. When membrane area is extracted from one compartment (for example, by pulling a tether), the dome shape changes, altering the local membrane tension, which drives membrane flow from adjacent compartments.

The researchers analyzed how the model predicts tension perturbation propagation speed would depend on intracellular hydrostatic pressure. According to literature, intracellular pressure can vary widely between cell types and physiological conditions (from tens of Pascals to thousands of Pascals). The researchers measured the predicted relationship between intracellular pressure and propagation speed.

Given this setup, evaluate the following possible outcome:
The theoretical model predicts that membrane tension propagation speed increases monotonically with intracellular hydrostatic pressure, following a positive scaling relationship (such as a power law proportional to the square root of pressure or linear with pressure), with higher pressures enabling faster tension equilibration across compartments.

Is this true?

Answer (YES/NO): YES